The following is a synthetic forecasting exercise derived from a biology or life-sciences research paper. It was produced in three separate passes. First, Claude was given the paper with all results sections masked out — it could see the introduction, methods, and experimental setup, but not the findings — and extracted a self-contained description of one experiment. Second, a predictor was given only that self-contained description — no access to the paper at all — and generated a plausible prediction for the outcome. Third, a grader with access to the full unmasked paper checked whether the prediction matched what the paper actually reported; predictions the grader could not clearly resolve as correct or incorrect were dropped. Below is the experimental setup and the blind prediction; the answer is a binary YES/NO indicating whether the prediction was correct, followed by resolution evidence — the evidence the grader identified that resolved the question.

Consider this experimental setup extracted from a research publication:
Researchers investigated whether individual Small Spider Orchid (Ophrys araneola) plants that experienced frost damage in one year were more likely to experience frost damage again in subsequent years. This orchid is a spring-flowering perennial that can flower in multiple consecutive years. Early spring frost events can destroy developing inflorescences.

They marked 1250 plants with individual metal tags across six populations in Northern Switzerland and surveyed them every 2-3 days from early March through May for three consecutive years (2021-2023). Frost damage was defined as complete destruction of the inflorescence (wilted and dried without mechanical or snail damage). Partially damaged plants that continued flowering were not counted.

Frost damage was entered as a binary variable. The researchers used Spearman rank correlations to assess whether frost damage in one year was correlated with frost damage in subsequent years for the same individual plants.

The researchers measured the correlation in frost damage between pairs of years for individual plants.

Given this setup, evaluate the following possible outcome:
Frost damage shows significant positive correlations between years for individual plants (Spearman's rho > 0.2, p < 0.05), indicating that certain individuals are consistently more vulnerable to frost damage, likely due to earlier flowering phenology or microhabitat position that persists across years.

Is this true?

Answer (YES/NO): NO